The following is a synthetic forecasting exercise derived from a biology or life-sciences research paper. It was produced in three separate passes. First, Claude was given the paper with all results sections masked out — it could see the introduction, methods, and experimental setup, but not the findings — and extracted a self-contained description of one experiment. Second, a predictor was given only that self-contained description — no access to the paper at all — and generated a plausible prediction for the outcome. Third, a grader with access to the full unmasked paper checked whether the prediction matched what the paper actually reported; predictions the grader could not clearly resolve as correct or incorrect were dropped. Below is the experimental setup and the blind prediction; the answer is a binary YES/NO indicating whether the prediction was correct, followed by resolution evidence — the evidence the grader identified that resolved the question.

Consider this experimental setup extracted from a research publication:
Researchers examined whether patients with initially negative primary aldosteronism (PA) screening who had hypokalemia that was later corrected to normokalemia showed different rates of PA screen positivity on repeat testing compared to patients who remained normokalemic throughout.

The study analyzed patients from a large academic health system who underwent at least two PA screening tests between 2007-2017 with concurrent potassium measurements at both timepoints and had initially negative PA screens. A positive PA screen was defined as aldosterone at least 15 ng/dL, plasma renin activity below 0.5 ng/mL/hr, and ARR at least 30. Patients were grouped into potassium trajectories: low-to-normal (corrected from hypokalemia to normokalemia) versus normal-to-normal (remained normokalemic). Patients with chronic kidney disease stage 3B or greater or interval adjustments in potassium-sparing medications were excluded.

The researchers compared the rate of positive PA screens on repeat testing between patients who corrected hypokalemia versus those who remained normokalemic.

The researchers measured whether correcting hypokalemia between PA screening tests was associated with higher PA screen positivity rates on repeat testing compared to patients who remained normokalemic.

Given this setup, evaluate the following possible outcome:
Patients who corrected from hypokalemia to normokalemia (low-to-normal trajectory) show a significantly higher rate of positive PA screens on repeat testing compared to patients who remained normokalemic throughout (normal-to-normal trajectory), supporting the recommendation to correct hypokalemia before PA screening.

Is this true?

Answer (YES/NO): NO